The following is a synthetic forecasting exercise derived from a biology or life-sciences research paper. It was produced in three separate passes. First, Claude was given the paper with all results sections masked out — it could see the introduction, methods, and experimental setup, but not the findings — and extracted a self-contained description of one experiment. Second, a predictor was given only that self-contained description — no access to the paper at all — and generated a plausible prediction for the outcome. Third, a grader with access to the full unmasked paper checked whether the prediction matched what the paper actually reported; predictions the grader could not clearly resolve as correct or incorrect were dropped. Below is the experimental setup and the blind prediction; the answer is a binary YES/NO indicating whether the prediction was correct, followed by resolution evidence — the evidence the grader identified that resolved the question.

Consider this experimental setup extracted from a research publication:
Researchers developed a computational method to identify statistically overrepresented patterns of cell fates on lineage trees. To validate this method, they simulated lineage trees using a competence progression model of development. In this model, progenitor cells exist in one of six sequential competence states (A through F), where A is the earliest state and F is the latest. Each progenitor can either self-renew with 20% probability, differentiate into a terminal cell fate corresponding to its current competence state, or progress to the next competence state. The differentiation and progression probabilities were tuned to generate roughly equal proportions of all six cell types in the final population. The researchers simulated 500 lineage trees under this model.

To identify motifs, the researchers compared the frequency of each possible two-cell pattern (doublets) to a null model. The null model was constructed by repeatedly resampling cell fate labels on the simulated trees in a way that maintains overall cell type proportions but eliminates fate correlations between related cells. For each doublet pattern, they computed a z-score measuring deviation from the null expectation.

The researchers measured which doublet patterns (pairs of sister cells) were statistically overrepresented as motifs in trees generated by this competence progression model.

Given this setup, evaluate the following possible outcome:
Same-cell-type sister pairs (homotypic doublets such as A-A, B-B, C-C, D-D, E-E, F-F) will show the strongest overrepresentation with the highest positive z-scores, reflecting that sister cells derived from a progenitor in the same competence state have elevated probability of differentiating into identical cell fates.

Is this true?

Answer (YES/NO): YES